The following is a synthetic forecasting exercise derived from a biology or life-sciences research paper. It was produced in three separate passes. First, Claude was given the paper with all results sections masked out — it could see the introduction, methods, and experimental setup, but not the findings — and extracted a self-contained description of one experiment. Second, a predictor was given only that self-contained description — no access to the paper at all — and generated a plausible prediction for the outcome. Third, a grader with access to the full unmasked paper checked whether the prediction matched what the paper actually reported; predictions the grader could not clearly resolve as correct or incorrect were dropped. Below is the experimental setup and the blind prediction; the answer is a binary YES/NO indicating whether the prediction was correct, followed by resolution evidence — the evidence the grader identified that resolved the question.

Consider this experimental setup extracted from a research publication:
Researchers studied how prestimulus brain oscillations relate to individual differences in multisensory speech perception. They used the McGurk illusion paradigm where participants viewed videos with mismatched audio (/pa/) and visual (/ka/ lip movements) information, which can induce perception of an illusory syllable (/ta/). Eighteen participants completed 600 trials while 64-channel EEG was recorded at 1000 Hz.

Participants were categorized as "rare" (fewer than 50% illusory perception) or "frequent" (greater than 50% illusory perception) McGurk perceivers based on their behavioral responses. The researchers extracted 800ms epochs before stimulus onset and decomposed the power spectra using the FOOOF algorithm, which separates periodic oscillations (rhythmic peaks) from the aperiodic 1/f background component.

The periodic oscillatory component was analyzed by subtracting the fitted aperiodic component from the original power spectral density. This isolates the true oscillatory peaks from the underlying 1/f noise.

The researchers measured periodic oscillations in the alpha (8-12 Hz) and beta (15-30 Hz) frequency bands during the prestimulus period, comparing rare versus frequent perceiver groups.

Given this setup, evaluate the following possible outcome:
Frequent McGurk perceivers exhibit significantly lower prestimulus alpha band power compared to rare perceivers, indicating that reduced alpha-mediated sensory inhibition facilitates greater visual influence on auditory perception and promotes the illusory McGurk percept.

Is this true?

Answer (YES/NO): YES